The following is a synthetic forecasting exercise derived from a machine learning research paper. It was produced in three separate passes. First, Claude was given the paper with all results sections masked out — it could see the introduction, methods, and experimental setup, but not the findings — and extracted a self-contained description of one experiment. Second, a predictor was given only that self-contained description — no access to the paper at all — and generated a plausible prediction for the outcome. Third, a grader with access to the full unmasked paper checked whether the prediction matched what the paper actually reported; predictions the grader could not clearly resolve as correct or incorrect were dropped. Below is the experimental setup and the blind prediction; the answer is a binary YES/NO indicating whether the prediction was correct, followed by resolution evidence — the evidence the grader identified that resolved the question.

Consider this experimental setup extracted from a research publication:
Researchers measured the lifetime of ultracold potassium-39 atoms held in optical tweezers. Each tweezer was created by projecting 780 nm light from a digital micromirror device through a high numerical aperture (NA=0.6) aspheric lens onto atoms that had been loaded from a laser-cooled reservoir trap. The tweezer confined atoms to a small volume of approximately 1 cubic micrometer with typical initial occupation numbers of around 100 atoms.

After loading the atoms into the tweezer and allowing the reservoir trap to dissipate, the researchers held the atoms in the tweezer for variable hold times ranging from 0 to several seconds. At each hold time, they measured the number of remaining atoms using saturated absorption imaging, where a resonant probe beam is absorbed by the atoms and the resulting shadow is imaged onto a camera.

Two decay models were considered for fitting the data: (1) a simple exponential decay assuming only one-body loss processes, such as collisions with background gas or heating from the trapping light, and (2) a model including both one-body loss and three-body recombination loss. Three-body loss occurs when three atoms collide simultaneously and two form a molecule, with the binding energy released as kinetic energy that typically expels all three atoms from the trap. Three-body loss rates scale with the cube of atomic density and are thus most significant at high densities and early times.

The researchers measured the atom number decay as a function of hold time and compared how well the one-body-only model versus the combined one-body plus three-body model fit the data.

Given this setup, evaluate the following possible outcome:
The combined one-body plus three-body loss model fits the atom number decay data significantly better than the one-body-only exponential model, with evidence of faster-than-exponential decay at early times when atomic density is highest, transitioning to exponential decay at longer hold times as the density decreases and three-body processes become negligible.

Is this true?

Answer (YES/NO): YES